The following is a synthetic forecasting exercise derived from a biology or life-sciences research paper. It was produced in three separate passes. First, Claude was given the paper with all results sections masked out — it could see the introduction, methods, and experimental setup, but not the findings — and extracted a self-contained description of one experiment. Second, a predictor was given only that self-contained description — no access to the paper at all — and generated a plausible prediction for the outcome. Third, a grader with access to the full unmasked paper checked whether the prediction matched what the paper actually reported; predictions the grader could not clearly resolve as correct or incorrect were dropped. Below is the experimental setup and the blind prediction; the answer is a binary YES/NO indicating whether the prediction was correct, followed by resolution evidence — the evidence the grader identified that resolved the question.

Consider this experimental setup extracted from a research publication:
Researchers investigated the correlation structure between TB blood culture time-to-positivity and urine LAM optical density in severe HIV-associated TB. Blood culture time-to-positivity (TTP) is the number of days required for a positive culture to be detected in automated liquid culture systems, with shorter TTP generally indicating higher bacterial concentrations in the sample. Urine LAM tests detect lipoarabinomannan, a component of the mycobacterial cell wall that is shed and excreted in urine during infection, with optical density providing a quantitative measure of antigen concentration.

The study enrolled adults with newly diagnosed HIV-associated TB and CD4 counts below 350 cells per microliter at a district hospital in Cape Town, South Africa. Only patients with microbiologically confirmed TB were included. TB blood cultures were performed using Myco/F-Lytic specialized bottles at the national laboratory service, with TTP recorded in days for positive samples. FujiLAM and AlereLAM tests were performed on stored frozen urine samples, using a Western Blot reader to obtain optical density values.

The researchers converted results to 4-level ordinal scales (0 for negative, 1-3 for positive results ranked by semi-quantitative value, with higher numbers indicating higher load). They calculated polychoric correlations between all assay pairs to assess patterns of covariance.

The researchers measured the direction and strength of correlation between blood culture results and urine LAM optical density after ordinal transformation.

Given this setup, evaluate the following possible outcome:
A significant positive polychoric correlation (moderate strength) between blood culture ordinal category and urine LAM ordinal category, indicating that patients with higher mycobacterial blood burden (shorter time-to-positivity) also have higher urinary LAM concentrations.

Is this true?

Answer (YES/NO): NO